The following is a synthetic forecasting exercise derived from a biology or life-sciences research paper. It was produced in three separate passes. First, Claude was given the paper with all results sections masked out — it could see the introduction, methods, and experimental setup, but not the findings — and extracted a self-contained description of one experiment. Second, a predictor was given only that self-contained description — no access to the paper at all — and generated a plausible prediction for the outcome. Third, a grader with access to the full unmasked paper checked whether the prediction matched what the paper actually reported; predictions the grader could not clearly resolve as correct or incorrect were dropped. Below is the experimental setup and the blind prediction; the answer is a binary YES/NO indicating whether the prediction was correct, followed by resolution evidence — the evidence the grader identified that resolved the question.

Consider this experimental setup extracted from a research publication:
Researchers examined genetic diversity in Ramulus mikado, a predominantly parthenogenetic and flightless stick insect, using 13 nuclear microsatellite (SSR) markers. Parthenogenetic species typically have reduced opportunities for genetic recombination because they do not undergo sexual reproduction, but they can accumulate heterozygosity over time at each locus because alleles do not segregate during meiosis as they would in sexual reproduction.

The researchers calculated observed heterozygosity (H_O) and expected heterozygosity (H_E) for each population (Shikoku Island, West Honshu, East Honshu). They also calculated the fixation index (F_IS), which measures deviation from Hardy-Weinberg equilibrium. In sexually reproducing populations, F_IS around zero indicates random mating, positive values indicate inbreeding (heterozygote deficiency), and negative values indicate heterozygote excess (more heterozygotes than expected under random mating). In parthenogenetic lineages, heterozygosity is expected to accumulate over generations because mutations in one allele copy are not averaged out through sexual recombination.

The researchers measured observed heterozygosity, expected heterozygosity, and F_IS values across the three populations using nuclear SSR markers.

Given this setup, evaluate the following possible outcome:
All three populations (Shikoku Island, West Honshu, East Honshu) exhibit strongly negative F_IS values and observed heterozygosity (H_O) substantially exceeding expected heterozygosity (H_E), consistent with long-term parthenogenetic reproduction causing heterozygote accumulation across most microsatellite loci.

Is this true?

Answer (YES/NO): NO